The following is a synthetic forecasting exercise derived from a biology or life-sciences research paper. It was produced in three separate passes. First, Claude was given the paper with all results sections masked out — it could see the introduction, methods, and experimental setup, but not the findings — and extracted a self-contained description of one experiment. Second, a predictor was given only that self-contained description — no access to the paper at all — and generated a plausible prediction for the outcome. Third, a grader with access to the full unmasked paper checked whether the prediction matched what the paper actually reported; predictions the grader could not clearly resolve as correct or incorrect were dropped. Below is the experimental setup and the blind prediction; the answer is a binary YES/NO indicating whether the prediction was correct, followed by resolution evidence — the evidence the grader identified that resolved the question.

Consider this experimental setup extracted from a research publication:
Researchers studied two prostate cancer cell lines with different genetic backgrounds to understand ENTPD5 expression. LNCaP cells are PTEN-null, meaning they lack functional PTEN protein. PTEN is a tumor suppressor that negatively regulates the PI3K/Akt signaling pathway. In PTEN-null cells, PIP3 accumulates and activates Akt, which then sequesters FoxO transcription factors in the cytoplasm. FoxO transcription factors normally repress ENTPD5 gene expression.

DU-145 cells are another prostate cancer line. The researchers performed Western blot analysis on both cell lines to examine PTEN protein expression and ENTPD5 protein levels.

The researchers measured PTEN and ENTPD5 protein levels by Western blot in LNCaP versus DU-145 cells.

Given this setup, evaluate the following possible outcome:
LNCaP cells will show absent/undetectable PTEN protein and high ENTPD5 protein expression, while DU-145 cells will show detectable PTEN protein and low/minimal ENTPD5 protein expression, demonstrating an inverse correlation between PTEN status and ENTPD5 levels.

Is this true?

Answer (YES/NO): NO